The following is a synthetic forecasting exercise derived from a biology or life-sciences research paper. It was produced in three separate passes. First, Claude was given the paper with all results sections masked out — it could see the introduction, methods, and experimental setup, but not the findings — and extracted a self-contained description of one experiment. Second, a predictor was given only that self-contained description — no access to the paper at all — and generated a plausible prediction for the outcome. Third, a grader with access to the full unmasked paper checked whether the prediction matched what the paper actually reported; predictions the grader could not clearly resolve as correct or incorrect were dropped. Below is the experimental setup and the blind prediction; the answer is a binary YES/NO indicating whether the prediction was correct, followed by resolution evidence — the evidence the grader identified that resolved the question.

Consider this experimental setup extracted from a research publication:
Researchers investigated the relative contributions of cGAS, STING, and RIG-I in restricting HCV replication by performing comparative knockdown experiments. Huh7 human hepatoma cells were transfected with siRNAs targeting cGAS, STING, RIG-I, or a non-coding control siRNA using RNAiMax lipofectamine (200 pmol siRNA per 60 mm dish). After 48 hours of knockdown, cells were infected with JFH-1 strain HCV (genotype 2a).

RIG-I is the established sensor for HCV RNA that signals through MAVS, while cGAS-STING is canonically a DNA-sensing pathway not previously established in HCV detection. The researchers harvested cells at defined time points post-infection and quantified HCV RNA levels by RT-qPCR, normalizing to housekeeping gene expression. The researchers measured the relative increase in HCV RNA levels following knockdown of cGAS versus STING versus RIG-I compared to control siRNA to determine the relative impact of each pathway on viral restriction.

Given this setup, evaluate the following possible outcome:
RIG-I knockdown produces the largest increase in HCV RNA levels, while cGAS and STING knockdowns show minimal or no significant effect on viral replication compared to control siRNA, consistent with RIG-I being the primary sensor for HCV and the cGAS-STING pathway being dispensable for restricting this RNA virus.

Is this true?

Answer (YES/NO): NO